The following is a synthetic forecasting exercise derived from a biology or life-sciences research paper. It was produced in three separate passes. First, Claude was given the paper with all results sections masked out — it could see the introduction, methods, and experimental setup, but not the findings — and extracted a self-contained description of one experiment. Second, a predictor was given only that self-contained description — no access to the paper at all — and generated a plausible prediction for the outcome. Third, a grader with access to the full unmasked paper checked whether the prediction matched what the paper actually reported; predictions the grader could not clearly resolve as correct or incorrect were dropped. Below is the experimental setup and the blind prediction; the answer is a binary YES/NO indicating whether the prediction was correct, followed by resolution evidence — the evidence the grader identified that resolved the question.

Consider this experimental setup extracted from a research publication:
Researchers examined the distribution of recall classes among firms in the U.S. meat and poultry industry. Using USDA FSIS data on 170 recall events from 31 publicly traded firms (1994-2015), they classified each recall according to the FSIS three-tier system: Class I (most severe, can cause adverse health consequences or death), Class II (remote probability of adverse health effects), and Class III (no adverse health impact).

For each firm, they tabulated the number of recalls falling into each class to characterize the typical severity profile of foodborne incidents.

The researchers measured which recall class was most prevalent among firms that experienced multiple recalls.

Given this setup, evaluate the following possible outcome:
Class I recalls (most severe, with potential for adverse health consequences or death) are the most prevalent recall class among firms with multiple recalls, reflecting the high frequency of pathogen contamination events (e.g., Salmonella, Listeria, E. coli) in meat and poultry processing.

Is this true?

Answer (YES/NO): YES